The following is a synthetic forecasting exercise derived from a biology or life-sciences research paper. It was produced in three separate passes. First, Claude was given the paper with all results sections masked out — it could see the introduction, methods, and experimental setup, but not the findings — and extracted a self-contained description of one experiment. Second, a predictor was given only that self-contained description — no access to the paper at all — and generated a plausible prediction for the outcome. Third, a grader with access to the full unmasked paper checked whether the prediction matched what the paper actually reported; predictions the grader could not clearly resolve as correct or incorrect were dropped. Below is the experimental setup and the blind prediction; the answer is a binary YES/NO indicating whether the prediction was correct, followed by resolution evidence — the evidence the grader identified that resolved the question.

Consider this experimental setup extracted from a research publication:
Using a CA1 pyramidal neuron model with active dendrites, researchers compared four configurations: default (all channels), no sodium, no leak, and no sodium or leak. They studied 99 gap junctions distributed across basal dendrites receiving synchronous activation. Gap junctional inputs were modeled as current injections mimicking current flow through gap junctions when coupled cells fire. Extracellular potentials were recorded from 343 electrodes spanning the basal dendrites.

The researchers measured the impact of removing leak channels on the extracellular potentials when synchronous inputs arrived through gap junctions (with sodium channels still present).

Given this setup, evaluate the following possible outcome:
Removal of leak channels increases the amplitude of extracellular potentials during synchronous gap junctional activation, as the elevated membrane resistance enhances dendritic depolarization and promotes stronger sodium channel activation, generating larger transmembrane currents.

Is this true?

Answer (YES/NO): NO